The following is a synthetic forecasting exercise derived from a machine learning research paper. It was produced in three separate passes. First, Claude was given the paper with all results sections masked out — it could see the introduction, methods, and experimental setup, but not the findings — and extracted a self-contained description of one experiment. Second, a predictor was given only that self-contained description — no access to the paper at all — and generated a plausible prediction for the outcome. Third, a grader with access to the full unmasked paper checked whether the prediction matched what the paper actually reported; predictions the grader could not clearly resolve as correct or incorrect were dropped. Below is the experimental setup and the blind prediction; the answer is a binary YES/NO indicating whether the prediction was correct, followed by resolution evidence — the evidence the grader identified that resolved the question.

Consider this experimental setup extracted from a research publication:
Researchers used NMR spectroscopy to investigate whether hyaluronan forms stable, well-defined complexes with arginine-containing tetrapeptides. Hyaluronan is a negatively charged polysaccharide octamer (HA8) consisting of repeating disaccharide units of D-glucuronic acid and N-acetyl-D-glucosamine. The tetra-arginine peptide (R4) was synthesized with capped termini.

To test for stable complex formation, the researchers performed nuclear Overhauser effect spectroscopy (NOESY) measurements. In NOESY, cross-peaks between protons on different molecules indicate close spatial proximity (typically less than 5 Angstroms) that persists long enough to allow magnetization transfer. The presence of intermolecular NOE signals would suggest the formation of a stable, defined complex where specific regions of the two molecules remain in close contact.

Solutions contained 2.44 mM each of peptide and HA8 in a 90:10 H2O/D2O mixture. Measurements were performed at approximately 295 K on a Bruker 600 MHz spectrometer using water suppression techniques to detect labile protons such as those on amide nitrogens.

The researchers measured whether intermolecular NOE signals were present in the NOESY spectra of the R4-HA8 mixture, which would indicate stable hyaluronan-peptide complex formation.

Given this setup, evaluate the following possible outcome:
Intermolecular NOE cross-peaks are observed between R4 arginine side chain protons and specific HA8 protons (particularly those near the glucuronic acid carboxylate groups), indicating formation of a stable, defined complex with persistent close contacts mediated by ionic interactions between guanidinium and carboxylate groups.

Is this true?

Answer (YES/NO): NO